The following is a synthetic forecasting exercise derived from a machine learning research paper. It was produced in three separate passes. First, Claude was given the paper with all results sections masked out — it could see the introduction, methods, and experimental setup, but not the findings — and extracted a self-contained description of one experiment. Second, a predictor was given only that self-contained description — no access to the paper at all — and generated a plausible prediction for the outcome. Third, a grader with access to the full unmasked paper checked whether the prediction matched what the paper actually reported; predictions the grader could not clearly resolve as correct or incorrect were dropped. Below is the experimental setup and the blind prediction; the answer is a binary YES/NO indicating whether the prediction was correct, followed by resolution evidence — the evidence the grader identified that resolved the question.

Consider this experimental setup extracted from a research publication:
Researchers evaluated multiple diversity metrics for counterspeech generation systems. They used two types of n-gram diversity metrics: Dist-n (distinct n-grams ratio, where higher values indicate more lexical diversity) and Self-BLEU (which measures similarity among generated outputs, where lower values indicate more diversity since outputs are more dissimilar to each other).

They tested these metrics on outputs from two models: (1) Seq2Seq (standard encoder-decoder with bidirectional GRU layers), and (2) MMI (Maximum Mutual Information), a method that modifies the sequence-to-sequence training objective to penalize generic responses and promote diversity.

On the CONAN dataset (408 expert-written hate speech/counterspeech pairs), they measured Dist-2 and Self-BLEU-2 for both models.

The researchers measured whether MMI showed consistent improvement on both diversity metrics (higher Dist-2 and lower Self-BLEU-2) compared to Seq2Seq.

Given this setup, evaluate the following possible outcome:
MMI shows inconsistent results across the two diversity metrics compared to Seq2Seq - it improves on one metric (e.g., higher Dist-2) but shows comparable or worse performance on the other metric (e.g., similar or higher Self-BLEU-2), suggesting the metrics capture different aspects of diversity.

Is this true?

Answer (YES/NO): NO